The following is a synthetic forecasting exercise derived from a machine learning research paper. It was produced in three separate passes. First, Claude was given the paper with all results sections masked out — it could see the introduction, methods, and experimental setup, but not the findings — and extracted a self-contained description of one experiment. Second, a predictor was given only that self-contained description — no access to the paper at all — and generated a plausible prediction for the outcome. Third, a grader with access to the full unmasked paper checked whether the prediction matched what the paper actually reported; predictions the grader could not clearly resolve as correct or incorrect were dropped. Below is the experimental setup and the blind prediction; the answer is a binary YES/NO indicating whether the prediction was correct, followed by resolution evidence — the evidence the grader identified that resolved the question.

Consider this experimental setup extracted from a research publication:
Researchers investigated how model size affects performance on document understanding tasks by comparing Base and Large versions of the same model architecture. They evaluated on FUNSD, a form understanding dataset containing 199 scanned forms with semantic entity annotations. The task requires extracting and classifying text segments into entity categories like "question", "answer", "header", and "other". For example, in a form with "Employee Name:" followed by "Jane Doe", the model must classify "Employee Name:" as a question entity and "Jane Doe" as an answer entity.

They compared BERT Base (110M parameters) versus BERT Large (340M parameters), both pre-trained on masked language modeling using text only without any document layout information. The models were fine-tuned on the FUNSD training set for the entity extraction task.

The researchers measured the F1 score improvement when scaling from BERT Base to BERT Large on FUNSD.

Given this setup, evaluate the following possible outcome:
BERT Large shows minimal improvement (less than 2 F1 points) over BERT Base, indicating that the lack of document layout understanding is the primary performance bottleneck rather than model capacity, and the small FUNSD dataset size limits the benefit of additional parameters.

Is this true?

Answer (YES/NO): NO